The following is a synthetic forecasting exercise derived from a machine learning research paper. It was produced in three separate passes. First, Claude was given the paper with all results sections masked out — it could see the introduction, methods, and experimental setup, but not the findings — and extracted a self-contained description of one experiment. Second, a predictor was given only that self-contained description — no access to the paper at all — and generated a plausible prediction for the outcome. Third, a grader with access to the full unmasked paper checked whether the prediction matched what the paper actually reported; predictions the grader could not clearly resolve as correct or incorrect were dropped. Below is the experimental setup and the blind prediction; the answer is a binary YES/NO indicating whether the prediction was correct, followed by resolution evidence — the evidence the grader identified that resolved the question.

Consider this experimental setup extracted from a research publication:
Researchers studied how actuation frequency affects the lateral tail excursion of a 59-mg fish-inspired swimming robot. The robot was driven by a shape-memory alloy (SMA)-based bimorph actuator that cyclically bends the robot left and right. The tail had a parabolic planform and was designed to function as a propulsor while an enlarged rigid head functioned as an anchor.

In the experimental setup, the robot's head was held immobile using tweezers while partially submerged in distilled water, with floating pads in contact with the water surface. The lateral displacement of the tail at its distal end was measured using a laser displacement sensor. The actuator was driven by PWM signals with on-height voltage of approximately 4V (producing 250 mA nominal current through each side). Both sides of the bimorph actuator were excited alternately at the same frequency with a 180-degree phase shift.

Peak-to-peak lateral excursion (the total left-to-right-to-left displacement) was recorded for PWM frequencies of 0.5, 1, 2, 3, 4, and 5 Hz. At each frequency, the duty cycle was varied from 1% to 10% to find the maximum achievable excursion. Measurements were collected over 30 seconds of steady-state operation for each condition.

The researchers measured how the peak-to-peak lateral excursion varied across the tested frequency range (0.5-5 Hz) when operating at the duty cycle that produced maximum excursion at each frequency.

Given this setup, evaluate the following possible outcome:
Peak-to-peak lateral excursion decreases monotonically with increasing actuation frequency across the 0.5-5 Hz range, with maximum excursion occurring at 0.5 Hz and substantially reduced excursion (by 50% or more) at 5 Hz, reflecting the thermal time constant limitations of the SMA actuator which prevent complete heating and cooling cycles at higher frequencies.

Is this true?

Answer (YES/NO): NO